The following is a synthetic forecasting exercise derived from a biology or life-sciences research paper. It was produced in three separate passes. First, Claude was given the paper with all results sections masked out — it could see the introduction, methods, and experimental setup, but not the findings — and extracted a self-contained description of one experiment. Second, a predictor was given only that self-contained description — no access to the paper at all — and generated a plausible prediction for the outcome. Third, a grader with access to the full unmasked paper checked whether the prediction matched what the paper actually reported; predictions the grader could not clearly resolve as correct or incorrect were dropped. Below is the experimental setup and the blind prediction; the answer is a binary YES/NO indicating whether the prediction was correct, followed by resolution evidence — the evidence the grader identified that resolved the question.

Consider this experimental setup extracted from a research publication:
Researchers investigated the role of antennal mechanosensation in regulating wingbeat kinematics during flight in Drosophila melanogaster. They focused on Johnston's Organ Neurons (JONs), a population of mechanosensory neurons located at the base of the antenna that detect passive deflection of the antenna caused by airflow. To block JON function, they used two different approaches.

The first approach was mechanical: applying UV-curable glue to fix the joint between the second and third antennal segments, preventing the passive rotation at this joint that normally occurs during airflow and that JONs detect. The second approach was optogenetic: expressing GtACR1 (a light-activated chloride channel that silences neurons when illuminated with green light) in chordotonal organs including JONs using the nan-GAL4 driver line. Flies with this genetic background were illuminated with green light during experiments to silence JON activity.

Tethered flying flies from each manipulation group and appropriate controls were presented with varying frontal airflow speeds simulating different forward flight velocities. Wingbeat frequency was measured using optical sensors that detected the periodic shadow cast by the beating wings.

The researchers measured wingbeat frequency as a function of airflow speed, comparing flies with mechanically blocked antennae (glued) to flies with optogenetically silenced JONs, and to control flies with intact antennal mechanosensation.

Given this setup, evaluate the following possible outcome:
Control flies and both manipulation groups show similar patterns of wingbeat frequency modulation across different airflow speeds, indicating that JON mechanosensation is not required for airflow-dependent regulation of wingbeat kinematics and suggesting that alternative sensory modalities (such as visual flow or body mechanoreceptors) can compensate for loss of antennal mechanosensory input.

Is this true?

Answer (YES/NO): NO